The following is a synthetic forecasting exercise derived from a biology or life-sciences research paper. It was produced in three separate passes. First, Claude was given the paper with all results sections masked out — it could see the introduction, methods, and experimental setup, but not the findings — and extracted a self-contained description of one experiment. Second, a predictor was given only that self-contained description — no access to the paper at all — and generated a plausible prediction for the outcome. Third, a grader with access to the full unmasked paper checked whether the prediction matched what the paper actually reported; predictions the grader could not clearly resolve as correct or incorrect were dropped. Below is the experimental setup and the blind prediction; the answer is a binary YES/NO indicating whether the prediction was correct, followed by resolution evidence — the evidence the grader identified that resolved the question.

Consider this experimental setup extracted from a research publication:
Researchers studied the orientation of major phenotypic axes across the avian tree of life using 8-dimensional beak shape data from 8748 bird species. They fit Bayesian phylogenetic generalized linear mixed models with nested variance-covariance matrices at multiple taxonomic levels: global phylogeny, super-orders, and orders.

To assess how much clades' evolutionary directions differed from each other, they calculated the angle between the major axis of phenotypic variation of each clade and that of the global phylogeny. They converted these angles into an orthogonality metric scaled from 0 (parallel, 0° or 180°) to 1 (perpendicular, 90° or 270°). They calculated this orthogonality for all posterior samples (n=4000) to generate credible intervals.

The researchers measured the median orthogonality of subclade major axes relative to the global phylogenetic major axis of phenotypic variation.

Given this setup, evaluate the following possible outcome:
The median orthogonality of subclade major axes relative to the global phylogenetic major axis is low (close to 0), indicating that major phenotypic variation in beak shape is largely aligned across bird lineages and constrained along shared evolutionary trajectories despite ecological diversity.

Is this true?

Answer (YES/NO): NO